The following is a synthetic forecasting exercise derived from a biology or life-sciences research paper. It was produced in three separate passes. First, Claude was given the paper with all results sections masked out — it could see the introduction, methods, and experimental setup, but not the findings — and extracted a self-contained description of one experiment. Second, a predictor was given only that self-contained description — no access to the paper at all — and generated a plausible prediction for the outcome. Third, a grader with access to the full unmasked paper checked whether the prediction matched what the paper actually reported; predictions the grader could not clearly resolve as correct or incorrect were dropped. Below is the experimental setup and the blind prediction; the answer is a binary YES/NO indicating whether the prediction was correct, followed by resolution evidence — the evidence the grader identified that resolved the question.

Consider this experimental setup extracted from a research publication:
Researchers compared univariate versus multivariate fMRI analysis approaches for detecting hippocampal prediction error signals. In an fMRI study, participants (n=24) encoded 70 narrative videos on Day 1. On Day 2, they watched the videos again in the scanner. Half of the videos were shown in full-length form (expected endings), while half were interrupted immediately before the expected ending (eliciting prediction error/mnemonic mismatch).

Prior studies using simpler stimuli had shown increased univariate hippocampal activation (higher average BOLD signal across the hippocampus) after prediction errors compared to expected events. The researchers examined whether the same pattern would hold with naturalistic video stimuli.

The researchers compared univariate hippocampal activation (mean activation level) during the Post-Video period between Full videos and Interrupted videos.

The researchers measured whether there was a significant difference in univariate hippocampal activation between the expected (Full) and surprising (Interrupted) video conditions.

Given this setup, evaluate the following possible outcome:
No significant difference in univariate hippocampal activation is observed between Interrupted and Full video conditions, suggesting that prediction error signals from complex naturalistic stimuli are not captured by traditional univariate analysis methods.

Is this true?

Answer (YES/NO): YES